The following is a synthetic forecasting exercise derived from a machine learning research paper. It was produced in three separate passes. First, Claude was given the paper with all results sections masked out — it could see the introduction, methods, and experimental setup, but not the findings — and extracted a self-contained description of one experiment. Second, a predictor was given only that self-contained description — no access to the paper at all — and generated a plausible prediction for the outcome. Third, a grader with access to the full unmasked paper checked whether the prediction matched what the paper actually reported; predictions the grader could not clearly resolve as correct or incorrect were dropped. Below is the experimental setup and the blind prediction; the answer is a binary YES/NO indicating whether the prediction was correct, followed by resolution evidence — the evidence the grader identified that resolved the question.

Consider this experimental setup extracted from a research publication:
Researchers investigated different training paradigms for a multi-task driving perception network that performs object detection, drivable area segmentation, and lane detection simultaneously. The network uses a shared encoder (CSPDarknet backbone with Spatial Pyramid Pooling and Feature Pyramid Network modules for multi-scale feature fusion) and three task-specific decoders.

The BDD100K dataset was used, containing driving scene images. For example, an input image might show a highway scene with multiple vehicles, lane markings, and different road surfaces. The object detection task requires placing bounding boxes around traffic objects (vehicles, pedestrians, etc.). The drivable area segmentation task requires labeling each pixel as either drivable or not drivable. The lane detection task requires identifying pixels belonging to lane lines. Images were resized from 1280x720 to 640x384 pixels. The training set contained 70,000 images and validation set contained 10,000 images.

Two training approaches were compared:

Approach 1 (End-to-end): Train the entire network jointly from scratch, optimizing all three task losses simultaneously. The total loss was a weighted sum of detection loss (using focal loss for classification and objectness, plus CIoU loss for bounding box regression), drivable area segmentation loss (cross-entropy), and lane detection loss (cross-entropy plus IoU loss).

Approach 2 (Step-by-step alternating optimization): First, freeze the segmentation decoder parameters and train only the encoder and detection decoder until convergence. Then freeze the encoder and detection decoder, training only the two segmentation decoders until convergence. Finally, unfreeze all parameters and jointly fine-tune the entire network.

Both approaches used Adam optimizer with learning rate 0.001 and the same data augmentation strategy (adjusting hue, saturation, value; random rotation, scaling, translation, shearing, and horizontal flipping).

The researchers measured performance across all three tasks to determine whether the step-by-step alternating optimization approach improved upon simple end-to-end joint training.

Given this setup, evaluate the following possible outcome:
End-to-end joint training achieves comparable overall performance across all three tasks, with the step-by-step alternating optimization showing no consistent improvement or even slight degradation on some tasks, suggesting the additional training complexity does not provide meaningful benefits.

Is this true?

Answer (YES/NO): YES